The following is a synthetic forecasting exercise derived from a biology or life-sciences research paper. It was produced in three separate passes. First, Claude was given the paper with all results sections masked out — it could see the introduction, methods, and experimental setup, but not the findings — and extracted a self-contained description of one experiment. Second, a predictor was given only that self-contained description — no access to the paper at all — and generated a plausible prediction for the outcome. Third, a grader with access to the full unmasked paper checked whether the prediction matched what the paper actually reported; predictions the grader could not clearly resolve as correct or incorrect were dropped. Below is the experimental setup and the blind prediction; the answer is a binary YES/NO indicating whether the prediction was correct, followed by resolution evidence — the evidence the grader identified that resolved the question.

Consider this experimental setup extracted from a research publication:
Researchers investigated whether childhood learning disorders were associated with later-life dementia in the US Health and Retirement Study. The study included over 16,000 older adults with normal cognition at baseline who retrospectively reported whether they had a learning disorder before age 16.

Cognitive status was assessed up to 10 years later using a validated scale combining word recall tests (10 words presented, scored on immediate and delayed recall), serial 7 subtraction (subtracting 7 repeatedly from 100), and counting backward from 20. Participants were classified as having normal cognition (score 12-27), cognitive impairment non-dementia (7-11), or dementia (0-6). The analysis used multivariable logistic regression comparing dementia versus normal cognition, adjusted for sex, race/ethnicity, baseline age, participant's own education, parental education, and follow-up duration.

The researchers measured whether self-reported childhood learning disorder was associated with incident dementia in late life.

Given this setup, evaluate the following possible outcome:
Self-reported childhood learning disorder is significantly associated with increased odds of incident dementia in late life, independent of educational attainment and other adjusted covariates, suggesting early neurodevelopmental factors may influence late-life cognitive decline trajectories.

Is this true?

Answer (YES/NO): YES